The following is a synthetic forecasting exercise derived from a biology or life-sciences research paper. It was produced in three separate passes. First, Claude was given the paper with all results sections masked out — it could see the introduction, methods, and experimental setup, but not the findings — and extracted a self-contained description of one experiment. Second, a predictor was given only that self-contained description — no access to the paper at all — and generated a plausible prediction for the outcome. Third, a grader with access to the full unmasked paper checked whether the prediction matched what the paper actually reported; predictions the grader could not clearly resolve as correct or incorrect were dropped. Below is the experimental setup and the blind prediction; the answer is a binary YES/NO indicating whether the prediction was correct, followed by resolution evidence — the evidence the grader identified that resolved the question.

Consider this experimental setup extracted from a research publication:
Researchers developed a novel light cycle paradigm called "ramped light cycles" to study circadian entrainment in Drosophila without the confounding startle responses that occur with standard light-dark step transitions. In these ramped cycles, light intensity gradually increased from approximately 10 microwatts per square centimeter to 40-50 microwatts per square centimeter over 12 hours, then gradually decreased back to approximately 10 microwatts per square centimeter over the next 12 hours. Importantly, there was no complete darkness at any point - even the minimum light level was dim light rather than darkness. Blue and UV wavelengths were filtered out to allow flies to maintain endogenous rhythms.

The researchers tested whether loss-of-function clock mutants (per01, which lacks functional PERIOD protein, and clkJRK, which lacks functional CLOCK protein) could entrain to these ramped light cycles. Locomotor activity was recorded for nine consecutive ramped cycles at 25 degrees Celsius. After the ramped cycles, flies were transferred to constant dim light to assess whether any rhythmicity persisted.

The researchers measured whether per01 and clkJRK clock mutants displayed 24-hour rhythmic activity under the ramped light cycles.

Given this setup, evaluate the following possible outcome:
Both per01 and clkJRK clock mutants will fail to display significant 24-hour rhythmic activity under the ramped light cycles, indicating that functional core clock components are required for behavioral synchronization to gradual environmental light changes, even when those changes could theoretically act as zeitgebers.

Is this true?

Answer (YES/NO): NO